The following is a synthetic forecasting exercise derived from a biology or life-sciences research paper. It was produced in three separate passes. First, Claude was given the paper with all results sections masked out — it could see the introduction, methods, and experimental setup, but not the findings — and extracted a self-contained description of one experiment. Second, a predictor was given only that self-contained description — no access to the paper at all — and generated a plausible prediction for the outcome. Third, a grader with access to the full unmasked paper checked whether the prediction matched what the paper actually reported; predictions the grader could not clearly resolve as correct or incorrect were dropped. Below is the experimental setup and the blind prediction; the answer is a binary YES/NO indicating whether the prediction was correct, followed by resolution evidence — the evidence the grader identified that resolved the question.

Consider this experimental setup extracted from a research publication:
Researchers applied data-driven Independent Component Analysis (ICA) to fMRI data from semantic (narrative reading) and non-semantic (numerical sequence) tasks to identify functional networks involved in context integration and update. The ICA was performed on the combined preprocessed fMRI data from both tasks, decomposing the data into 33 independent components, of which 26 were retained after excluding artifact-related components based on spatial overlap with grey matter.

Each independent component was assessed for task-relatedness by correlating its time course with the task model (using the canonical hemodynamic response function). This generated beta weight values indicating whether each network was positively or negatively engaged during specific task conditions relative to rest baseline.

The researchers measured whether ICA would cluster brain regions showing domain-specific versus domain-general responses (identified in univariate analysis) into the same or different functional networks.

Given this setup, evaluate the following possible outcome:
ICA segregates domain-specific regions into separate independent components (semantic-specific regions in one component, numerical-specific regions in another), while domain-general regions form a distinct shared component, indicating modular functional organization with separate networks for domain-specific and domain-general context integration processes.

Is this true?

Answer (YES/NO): NO